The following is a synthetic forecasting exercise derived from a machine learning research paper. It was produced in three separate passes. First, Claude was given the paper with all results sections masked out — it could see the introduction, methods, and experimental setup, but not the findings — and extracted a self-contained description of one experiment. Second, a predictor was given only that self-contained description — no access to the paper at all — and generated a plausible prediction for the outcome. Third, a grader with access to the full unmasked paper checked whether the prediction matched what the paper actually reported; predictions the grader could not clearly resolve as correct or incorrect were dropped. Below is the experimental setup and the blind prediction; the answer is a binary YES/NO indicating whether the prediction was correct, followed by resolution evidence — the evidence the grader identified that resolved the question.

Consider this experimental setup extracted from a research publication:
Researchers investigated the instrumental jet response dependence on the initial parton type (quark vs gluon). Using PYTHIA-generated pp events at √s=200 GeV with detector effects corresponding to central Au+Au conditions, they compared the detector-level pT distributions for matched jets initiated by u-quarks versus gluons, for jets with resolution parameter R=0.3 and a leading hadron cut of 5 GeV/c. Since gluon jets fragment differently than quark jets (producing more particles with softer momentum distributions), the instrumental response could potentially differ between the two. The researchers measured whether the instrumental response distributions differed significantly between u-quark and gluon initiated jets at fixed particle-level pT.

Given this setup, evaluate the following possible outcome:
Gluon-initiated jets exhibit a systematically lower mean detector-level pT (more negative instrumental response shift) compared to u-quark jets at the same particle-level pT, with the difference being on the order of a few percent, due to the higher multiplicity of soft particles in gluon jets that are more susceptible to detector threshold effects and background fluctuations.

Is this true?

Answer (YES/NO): NO